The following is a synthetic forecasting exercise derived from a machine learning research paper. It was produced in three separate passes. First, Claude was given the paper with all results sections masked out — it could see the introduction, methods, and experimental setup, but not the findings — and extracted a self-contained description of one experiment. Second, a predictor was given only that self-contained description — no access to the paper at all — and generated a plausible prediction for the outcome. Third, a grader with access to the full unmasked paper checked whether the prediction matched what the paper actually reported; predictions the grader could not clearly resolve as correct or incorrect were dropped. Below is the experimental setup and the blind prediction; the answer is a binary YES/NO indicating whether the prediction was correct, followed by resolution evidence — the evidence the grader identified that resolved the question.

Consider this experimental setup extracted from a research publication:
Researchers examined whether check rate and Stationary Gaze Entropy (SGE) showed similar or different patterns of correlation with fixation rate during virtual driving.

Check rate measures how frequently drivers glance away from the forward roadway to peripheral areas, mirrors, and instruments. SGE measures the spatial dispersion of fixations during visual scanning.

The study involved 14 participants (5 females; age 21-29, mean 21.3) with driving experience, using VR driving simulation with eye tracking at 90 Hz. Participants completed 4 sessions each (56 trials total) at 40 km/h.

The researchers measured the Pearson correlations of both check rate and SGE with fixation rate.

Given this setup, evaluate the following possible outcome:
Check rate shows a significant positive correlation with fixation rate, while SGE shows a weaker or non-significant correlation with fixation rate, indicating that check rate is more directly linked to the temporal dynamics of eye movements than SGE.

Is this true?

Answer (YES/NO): YES